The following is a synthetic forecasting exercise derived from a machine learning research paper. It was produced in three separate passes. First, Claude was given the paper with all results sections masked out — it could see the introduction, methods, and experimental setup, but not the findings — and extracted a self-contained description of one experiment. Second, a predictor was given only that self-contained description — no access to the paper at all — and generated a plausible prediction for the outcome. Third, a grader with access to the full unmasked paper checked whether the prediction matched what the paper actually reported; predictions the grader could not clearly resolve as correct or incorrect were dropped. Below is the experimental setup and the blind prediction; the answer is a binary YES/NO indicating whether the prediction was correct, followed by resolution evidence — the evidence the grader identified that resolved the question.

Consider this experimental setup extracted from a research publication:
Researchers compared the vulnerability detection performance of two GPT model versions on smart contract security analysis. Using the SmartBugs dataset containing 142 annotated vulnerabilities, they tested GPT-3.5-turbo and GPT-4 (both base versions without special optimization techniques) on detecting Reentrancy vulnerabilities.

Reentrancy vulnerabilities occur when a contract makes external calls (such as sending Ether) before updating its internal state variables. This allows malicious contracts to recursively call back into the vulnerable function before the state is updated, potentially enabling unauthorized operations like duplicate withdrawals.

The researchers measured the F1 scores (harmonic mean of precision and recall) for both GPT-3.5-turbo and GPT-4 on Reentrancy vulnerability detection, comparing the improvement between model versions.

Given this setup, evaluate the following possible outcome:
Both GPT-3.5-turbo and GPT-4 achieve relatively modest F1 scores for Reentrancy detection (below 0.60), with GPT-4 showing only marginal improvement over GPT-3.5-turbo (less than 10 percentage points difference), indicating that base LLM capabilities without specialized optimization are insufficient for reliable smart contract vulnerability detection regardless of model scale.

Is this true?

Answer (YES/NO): NO